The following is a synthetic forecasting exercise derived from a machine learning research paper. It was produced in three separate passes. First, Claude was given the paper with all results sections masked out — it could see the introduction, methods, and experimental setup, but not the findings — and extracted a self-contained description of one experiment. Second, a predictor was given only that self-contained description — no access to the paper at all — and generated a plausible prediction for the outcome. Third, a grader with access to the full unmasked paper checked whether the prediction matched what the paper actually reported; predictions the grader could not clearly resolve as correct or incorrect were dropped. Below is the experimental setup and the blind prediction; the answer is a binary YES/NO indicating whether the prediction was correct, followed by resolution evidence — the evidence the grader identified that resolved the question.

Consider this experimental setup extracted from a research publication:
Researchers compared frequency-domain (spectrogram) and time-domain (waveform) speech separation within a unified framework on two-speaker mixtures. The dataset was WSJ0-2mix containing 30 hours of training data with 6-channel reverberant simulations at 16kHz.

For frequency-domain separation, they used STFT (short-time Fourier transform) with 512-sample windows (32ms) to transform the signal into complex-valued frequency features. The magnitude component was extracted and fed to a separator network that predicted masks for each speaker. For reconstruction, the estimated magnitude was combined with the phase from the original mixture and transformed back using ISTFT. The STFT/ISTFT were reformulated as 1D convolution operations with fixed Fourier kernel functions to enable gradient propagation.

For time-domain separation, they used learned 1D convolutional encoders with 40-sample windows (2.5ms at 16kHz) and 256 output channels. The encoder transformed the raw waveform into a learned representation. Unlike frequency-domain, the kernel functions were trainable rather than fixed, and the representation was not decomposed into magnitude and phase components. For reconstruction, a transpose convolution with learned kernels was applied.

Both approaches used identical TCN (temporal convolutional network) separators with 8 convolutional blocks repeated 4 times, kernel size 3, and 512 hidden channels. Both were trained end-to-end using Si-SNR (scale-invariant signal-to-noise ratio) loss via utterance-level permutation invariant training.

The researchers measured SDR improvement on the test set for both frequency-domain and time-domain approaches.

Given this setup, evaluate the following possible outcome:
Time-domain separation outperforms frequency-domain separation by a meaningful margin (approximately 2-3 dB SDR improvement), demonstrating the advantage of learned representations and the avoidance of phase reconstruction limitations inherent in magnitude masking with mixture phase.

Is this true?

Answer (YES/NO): YES